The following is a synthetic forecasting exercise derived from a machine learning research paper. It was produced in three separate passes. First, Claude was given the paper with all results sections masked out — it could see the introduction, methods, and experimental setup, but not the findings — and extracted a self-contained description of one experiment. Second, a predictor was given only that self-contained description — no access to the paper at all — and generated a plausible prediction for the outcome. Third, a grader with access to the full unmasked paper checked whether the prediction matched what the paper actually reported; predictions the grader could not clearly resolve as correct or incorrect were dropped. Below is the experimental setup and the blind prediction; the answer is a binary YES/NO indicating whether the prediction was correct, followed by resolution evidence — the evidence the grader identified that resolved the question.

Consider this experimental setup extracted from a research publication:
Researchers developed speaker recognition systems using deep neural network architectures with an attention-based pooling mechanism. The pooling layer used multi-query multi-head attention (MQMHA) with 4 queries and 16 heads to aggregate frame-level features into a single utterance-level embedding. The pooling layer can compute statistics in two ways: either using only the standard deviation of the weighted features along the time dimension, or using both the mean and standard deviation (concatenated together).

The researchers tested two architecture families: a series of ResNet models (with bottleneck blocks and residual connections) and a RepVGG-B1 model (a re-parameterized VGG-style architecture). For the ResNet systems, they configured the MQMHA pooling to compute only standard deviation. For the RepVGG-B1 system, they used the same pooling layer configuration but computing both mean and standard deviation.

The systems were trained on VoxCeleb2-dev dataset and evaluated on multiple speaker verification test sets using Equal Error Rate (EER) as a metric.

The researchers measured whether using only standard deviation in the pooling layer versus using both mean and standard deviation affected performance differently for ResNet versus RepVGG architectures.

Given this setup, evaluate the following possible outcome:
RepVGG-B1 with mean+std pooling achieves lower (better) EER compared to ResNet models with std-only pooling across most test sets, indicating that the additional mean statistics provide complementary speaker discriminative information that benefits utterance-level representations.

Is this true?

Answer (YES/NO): NO